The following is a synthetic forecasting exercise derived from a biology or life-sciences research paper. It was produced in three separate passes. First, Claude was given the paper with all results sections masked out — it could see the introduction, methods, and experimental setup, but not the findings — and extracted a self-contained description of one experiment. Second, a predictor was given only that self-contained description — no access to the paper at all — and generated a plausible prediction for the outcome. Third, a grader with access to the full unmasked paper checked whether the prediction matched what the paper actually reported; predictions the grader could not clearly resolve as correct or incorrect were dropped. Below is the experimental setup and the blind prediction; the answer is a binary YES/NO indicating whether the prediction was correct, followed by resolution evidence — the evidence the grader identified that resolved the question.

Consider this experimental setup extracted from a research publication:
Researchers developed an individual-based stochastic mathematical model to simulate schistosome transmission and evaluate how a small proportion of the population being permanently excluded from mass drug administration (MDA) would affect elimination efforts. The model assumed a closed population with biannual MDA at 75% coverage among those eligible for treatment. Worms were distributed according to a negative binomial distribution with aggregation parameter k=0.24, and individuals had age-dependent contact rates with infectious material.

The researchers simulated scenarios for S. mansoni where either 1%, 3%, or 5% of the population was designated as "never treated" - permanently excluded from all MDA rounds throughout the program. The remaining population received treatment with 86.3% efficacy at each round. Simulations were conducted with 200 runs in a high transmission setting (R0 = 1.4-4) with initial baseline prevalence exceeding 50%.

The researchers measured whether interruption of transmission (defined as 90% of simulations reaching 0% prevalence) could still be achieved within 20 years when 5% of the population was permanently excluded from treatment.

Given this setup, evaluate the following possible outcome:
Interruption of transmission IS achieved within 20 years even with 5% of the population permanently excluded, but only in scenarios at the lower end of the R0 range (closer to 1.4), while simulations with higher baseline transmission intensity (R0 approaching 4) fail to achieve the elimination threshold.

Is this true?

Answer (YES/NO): NO